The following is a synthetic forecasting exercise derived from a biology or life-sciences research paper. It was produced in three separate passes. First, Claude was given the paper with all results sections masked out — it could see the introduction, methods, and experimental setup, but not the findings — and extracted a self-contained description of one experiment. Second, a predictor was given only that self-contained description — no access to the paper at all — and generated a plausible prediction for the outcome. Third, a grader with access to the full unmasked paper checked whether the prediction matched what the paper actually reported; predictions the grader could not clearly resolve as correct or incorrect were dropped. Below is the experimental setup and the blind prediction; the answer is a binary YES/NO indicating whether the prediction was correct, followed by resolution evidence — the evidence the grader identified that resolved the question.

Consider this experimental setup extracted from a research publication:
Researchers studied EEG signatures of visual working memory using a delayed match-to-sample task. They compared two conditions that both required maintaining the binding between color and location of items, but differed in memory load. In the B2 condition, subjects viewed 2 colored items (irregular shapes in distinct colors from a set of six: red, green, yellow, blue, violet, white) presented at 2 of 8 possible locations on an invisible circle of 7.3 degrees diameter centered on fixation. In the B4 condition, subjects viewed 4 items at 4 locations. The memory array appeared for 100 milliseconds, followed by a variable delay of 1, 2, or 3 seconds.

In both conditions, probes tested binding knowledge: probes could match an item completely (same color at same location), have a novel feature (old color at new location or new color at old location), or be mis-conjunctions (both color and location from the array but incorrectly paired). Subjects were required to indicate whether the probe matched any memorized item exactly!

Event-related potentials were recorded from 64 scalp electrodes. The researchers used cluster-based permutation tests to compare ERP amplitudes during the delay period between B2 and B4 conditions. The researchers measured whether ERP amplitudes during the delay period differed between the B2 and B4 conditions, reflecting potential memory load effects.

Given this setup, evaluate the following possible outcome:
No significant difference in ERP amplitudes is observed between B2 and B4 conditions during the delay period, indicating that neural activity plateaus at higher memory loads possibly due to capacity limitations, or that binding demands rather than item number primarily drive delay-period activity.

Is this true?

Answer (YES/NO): NO